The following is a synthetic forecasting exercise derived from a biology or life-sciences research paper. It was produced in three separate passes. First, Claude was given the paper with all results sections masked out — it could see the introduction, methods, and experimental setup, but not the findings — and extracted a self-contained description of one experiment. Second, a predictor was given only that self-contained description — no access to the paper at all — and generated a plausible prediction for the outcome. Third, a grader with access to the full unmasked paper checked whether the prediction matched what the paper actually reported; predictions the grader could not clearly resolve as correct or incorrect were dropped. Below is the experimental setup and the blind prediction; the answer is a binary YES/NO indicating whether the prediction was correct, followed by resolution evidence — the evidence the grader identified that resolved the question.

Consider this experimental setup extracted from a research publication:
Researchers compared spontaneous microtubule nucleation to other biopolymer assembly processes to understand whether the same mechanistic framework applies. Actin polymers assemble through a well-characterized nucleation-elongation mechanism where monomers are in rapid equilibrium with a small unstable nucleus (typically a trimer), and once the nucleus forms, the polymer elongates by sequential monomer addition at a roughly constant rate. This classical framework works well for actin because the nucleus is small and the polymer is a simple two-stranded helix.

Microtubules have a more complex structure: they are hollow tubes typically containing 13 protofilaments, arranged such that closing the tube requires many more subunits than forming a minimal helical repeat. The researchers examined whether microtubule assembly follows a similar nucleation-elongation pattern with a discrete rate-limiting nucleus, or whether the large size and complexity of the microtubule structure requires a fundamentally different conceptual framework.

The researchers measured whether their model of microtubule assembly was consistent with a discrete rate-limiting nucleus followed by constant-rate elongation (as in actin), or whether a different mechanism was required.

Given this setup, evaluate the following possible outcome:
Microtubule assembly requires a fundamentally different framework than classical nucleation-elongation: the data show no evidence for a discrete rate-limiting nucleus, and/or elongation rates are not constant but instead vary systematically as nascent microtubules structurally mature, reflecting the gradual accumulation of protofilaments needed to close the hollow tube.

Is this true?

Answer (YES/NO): YES